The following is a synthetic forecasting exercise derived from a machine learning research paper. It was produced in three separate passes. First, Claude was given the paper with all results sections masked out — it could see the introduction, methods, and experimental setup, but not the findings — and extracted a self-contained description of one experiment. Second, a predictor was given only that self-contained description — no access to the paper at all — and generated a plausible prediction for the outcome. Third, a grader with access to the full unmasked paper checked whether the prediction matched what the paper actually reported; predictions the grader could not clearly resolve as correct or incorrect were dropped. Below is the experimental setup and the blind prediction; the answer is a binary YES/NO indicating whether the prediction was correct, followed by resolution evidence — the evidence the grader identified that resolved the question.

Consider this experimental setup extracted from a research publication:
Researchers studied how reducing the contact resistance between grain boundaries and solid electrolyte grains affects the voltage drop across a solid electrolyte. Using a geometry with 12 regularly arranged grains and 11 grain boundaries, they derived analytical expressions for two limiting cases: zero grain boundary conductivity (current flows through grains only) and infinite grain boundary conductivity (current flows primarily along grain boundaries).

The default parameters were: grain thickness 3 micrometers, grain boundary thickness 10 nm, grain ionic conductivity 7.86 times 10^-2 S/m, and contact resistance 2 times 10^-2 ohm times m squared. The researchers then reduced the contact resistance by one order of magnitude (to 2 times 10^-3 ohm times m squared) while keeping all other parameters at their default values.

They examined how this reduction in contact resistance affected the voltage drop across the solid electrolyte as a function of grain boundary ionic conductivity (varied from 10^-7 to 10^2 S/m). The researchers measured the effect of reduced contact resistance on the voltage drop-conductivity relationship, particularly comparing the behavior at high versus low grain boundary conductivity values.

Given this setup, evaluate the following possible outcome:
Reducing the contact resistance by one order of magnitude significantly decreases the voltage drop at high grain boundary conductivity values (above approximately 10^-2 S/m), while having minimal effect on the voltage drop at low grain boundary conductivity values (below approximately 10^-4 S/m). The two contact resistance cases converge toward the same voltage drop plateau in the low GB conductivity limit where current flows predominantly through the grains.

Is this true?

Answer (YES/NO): YES